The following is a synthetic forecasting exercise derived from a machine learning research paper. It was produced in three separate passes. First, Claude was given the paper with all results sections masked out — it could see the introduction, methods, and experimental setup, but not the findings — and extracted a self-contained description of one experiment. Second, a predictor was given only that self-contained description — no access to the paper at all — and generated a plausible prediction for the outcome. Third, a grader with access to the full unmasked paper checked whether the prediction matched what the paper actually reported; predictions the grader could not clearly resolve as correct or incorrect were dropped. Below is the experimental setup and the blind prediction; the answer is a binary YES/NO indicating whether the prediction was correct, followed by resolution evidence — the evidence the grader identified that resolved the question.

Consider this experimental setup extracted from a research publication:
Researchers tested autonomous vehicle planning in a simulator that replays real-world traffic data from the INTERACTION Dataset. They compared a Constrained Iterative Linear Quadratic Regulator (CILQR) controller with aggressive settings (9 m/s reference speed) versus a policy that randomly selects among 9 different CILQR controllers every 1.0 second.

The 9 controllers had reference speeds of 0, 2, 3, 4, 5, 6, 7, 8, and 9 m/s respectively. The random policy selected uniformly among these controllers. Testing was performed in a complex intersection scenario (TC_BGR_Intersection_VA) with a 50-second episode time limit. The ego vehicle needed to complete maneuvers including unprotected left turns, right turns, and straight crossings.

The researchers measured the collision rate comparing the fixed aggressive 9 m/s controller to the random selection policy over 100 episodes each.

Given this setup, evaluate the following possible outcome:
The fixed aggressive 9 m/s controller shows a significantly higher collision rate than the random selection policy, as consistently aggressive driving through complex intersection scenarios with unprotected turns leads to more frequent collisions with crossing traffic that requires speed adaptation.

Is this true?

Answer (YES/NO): YES